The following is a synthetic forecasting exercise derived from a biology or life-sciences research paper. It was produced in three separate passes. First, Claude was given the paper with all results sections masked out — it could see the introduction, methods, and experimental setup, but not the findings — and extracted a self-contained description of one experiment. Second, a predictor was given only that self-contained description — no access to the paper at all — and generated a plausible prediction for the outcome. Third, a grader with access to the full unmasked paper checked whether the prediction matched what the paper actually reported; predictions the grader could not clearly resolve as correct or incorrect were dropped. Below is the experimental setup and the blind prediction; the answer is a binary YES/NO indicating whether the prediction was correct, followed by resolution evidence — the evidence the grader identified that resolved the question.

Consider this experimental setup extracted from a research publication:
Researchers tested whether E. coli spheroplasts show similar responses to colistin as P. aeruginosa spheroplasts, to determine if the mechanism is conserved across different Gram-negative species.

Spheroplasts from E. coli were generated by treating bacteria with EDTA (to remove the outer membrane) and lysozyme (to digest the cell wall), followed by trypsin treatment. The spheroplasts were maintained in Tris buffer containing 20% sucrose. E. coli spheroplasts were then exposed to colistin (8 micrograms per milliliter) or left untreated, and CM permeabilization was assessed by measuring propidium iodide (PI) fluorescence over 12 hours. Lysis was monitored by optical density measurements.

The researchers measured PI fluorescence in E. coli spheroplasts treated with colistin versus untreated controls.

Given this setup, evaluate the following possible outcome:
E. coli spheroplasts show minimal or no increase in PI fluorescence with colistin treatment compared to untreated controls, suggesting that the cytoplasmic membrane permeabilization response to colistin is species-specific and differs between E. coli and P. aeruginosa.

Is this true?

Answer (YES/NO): NO